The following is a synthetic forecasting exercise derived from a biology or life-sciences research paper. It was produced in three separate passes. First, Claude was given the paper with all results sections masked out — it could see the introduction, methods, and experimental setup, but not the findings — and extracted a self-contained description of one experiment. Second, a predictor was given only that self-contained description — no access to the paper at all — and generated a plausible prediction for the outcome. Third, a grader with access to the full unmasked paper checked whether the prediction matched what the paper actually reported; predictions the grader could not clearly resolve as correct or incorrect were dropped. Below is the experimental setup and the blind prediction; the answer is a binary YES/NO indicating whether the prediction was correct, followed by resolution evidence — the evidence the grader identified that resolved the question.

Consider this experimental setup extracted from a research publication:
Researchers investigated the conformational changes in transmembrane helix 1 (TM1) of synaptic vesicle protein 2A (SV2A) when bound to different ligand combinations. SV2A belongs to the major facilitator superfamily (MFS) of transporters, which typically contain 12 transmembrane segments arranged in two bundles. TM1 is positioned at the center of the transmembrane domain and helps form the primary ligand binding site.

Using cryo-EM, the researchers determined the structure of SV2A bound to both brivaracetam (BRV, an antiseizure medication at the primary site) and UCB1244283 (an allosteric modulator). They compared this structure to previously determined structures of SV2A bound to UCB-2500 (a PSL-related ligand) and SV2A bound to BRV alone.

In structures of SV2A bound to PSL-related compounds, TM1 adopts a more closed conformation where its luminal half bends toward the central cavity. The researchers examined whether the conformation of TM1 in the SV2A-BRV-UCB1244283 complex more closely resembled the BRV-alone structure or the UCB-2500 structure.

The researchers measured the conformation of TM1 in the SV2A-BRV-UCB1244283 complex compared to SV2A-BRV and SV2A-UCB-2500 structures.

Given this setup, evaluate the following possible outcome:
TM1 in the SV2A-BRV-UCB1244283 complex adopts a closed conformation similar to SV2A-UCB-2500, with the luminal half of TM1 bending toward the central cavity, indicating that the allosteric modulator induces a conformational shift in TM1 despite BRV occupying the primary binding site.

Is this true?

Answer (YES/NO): YES